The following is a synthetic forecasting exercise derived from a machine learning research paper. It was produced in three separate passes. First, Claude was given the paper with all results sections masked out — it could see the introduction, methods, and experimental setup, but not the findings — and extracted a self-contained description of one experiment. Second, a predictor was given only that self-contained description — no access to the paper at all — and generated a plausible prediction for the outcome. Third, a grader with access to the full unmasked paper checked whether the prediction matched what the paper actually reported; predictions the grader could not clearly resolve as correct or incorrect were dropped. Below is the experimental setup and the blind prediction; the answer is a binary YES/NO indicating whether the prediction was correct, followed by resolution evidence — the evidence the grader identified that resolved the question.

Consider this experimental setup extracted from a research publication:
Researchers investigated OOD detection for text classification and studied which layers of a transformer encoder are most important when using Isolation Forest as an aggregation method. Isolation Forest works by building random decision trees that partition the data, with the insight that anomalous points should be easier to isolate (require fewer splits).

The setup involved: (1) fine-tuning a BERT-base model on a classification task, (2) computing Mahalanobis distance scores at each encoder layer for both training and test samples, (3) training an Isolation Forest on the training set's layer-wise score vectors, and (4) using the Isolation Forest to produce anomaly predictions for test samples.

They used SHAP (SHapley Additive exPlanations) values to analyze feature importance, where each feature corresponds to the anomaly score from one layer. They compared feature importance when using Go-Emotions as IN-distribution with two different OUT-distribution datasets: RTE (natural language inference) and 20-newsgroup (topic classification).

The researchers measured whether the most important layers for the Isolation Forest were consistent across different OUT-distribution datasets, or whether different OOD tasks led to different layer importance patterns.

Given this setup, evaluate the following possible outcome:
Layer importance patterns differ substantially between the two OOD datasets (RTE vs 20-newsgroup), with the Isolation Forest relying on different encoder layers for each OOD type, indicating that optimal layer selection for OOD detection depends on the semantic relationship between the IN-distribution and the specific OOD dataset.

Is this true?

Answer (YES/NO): YES